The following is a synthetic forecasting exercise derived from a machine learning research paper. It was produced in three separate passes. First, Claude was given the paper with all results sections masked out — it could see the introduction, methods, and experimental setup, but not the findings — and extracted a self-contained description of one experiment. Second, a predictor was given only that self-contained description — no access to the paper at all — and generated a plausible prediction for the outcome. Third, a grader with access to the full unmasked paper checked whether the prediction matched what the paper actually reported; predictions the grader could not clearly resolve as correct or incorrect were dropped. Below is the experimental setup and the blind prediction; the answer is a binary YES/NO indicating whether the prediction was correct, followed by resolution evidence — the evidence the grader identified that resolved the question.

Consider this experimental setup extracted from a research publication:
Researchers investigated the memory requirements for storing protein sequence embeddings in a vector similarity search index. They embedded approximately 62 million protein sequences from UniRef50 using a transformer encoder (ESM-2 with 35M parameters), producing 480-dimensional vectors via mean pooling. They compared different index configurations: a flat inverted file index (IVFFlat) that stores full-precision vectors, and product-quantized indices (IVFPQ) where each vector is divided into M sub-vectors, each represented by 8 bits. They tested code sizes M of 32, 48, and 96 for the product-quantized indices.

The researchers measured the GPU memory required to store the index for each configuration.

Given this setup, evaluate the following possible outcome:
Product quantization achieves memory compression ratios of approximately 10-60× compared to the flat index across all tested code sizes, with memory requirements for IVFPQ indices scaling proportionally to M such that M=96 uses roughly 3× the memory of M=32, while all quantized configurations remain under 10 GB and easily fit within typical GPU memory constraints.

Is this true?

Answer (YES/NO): NO